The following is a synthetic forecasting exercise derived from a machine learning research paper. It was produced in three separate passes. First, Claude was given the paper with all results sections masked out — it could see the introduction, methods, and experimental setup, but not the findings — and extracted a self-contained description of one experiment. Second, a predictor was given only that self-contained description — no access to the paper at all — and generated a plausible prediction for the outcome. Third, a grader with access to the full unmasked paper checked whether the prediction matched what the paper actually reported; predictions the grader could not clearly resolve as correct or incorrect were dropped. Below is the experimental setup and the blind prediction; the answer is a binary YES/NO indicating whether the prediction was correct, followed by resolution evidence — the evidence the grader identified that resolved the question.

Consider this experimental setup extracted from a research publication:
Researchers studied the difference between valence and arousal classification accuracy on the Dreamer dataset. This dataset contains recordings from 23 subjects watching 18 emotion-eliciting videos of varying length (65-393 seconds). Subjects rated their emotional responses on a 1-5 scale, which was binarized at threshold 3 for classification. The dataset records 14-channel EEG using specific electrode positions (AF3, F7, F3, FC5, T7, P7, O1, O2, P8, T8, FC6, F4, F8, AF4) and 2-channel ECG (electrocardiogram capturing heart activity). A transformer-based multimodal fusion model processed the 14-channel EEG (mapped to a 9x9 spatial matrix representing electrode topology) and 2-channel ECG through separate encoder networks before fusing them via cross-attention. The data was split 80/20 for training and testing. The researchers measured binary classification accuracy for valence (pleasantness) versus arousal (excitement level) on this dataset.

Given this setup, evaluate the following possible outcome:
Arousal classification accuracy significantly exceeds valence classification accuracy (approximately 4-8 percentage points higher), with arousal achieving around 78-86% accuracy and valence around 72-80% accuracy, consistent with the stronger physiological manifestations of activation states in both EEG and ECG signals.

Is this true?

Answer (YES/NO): NO